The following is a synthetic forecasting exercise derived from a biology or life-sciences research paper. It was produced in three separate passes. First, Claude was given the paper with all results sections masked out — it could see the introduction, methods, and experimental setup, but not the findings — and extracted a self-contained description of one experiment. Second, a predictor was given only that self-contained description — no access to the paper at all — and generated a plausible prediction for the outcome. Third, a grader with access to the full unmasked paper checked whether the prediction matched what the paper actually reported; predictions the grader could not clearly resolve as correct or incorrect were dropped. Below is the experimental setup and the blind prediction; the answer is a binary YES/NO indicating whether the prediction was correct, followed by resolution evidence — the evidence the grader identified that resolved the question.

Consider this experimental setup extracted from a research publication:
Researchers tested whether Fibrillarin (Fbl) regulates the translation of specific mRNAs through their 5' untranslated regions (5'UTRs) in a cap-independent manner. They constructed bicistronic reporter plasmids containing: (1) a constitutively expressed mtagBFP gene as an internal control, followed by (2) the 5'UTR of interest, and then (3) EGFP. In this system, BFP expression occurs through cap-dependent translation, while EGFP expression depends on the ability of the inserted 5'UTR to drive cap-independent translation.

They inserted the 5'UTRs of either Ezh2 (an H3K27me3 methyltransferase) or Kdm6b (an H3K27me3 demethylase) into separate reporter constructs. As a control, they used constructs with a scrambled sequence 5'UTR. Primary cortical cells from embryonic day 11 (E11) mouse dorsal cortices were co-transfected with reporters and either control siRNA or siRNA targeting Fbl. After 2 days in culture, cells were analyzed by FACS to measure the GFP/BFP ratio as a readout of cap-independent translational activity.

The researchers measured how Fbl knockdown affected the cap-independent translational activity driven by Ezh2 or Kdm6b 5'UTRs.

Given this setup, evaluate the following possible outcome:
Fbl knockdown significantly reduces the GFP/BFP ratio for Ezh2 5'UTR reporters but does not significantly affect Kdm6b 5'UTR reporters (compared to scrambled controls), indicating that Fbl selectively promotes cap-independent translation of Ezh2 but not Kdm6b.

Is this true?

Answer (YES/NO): NO